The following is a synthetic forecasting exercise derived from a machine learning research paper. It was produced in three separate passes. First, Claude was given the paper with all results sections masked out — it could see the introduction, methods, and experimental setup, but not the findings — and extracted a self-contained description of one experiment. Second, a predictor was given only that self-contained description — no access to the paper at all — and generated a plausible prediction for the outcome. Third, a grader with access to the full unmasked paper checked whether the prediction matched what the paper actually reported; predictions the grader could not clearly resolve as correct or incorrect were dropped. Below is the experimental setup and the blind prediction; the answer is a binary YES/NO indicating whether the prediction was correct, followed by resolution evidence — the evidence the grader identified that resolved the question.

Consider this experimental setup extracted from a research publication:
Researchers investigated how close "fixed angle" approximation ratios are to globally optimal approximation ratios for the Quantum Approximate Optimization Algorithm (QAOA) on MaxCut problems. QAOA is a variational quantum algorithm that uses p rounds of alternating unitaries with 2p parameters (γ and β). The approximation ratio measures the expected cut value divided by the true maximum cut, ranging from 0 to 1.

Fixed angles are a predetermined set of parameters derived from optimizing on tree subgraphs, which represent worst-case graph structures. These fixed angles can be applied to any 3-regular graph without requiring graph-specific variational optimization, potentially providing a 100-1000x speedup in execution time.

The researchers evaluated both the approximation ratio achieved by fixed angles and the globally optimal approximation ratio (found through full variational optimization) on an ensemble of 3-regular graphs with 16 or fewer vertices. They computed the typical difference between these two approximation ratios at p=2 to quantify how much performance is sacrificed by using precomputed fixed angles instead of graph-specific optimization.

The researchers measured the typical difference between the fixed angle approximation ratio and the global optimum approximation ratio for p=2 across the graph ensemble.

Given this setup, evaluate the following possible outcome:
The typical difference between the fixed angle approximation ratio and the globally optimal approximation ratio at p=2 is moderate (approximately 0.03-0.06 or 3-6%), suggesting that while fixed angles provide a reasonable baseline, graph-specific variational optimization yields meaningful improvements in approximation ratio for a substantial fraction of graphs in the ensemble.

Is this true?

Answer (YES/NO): NO